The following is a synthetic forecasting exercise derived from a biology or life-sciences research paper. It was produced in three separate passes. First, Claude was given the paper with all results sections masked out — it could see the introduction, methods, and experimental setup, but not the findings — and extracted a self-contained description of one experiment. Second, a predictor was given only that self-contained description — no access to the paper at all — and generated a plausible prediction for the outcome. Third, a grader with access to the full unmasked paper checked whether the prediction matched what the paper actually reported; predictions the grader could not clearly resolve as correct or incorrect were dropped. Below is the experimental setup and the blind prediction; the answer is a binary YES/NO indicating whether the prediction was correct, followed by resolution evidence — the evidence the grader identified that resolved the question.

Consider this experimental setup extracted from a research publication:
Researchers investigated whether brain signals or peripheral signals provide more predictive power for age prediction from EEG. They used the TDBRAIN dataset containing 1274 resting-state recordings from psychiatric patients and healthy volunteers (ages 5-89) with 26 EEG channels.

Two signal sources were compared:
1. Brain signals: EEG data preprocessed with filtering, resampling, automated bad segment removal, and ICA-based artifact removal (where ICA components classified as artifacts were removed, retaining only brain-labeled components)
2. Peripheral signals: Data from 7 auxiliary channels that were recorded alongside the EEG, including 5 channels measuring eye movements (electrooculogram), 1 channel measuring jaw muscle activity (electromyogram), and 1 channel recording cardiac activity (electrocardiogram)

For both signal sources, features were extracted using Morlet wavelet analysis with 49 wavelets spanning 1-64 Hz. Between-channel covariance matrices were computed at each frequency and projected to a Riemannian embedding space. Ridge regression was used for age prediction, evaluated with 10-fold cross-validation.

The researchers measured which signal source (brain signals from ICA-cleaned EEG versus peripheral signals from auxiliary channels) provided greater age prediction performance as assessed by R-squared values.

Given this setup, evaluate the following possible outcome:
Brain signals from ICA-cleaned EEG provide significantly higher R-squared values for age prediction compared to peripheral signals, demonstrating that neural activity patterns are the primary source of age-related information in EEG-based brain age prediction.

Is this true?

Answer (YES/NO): YES